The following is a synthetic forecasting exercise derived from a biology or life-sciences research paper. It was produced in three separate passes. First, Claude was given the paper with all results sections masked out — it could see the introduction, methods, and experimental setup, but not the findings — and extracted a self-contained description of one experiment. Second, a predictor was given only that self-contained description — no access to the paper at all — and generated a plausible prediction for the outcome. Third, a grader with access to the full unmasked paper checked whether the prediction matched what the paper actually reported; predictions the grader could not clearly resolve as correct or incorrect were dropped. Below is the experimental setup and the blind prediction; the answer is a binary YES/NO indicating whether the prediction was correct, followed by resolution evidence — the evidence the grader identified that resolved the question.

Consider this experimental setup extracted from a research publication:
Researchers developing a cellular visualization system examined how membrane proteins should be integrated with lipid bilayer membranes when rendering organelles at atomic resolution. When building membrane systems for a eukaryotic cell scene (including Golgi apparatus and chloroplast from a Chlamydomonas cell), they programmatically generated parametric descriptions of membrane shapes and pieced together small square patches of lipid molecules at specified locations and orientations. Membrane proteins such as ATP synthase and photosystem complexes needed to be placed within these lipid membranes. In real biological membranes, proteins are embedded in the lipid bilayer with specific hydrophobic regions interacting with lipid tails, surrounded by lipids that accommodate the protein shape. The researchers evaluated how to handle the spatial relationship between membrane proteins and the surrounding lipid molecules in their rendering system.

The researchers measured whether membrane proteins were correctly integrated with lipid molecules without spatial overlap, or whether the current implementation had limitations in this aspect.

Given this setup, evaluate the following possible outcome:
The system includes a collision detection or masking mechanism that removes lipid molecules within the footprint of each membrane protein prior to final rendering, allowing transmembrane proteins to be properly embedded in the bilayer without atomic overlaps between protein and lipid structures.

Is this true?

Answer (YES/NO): NO